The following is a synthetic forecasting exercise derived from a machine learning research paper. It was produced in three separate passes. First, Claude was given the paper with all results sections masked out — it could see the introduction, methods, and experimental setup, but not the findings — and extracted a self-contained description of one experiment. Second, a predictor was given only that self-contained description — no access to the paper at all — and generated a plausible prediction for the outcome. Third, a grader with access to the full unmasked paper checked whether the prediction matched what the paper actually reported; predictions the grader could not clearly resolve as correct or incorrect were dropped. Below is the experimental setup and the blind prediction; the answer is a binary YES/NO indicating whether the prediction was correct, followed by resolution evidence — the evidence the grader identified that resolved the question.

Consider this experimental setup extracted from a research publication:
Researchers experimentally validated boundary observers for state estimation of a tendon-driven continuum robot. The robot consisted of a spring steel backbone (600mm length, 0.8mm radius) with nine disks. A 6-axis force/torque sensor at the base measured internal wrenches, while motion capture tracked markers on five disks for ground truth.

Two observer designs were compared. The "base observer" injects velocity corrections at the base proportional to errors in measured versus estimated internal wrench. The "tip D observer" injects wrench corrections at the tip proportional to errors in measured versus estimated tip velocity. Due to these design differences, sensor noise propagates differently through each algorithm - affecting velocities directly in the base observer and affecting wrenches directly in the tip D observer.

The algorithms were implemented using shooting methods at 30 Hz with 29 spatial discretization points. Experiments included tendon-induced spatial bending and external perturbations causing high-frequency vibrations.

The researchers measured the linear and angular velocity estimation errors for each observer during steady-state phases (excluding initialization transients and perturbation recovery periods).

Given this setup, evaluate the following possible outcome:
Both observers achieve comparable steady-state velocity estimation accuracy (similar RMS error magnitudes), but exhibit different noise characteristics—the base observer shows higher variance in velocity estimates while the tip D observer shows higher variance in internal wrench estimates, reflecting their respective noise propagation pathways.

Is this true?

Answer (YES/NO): NO